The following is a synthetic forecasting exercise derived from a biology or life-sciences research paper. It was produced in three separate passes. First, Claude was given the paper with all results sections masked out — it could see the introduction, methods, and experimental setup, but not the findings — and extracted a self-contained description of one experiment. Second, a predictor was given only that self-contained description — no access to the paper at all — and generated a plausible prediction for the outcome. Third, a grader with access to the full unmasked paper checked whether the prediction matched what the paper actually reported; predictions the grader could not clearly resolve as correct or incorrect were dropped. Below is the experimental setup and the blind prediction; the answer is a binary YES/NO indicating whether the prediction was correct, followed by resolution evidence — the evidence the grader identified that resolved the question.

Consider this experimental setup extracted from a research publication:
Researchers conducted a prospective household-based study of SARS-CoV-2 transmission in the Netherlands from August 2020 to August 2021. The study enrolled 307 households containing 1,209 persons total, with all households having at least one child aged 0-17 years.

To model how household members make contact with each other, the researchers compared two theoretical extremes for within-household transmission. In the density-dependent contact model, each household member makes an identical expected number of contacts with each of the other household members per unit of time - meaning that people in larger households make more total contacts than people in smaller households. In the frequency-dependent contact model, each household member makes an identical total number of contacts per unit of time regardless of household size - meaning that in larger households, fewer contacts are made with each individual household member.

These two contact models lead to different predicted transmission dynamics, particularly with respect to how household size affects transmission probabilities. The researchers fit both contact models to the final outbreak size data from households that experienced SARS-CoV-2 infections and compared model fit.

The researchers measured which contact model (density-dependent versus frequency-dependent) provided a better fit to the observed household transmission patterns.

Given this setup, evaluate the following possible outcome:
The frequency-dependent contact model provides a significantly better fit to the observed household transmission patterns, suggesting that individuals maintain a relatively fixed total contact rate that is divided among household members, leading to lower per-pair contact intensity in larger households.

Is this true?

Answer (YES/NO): NO